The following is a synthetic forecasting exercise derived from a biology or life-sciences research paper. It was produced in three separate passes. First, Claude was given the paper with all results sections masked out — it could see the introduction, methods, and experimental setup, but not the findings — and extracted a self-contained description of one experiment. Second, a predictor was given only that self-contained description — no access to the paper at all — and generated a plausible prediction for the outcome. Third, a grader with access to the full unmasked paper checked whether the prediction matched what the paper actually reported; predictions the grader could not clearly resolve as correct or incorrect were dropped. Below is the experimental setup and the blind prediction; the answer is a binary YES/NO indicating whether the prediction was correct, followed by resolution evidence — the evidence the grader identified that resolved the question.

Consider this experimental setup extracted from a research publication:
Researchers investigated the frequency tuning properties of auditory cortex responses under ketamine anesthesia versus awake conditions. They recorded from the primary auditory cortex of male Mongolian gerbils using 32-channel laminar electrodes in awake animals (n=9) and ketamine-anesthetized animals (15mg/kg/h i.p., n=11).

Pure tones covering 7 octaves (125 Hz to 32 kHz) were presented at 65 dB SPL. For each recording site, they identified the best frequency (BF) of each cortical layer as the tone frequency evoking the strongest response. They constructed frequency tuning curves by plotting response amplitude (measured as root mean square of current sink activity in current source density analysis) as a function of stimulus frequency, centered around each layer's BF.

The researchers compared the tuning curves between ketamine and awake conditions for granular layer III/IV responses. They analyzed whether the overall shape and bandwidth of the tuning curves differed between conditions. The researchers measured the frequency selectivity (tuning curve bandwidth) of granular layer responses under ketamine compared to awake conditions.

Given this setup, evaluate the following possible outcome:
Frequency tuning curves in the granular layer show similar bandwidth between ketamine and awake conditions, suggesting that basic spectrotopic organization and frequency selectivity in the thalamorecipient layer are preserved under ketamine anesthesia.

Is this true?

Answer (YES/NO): YES